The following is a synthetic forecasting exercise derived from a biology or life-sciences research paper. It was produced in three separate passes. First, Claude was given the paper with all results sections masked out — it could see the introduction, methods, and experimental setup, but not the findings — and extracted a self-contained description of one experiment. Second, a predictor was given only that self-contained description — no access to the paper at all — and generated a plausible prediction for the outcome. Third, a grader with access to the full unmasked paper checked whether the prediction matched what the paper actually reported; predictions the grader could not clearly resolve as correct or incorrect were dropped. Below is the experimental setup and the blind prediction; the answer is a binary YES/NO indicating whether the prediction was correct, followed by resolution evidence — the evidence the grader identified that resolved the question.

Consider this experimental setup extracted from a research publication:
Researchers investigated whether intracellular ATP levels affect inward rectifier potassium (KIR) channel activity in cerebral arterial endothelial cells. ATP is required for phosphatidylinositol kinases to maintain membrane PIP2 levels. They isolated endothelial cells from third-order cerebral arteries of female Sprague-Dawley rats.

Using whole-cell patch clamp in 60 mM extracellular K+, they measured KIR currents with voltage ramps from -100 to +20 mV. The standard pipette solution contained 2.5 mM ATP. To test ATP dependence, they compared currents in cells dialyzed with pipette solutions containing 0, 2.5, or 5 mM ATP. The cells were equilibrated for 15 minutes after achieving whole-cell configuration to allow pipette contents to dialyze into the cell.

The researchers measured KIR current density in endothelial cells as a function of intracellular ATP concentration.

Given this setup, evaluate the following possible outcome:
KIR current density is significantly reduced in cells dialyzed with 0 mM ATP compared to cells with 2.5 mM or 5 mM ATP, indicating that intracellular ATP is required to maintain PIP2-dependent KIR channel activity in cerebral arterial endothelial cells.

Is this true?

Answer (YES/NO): YES